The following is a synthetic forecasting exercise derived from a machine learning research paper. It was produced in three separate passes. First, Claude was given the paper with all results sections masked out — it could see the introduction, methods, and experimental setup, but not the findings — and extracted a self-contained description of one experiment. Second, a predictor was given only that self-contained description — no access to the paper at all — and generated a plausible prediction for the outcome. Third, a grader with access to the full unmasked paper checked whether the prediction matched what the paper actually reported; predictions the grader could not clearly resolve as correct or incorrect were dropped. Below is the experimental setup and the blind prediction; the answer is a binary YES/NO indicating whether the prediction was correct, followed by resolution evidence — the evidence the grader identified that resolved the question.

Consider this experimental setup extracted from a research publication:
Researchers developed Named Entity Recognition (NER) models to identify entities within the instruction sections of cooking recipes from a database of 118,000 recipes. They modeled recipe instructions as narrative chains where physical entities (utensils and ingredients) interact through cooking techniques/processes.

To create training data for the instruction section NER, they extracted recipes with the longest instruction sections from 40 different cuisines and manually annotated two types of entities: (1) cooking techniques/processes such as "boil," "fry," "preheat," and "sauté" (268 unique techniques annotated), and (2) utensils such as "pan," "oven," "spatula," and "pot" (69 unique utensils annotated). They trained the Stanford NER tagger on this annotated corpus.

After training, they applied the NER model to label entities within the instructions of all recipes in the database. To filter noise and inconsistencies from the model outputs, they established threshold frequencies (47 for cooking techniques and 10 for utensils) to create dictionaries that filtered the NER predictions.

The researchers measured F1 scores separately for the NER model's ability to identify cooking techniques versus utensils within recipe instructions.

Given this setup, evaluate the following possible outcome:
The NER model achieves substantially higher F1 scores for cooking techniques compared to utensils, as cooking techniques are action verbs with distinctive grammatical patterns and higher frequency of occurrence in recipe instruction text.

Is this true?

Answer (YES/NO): NO